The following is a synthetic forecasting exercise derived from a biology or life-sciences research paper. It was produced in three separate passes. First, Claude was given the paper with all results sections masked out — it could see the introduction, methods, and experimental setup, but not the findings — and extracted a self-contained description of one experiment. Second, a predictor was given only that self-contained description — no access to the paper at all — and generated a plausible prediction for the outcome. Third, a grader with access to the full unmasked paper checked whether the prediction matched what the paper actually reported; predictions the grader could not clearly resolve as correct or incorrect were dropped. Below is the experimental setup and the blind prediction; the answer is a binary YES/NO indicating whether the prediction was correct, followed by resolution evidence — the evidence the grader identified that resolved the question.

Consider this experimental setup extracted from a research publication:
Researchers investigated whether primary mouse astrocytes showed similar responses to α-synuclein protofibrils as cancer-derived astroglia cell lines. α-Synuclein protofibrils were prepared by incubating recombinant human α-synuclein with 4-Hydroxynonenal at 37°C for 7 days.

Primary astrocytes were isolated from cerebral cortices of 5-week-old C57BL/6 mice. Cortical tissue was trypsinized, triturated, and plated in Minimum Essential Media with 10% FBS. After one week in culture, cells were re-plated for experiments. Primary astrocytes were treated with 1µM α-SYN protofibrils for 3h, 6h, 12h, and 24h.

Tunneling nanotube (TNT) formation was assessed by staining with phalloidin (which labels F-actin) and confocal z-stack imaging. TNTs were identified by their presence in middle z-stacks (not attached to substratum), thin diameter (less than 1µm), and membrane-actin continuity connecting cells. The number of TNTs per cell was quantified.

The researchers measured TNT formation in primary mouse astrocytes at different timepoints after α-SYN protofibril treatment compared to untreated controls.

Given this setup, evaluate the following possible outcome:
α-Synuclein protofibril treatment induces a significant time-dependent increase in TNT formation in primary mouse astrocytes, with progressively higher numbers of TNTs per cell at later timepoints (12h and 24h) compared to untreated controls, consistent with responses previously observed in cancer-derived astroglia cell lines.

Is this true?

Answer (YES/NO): NO